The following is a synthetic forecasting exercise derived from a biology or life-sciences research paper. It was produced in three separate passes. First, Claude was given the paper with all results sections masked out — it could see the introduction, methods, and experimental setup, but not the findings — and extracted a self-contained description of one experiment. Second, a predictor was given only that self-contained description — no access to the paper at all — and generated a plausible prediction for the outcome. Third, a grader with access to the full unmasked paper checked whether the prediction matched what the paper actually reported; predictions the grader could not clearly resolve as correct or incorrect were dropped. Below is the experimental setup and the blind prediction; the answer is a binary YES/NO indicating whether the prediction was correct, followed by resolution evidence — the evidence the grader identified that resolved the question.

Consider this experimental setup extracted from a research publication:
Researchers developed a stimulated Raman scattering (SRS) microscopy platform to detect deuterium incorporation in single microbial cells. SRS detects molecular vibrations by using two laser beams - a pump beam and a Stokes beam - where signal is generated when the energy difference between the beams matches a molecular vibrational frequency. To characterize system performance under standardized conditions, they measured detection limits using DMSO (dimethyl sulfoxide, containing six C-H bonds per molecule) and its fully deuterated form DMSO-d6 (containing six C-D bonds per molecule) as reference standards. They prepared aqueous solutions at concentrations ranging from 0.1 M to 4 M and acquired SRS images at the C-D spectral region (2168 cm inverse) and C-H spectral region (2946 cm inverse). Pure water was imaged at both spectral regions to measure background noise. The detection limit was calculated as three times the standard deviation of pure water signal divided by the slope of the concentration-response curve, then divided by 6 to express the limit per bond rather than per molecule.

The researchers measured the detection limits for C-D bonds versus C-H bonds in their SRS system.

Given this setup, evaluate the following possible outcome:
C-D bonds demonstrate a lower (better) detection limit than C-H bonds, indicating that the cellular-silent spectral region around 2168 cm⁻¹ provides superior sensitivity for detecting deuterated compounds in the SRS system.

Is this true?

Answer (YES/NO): NO